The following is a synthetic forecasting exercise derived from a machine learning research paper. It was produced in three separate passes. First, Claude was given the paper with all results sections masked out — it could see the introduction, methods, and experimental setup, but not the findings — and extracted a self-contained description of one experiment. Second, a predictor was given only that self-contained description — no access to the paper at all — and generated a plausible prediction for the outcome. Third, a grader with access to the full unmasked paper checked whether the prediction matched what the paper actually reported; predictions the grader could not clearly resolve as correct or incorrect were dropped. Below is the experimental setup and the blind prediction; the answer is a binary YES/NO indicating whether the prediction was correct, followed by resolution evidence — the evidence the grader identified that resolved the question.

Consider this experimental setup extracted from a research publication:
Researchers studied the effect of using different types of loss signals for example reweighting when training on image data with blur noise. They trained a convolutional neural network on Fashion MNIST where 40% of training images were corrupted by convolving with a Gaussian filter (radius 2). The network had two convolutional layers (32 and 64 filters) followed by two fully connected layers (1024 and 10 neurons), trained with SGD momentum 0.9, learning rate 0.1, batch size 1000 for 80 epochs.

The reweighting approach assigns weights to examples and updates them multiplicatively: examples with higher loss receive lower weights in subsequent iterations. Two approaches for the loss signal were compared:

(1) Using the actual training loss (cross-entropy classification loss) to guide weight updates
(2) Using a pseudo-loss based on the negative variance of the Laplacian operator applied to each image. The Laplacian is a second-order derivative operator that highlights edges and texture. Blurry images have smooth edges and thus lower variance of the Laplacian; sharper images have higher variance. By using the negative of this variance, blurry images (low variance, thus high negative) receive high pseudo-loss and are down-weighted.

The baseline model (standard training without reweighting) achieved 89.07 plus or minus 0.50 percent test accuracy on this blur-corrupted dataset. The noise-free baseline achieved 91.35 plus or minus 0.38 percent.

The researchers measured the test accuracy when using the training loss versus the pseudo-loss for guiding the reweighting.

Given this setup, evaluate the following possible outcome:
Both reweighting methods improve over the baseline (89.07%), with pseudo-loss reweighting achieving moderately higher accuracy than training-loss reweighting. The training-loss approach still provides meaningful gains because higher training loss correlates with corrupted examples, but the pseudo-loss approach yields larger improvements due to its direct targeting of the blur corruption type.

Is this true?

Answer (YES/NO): NO